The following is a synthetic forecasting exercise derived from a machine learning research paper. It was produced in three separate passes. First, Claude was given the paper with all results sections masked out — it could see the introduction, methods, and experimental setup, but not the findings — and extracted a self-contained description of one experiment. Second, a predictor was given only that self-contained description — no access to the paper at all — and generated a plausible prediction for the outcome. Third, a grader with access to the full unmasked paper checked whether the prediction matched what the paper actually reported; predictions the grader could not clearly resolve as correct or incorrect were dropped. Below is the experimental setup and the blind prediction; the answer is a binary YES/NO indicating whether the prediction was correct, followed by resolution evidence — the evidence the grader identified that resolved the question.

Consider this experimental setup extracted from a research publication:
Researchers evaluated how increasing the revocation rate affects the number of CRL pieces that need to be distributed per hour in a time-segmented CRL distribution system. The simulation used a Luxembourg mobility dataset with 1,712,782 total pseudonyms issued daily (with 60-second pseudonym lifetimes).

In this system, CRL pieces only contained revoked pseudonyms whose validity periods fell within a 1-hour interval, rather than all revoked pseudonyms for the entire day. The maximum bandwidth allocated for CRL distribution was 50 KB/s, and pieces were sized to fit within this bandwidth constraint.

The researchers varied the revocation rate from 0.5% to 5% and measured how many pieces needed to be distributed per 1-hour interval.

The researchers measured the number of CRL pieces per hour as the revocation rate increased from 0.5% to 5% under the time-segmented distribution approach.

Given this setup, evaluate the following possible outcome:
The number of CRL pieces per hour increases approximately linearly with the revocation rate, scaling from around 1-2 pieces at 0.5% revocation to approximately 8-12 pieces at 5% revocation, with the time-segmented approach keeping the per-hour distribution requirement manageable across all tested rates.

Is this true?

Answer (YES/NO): NO